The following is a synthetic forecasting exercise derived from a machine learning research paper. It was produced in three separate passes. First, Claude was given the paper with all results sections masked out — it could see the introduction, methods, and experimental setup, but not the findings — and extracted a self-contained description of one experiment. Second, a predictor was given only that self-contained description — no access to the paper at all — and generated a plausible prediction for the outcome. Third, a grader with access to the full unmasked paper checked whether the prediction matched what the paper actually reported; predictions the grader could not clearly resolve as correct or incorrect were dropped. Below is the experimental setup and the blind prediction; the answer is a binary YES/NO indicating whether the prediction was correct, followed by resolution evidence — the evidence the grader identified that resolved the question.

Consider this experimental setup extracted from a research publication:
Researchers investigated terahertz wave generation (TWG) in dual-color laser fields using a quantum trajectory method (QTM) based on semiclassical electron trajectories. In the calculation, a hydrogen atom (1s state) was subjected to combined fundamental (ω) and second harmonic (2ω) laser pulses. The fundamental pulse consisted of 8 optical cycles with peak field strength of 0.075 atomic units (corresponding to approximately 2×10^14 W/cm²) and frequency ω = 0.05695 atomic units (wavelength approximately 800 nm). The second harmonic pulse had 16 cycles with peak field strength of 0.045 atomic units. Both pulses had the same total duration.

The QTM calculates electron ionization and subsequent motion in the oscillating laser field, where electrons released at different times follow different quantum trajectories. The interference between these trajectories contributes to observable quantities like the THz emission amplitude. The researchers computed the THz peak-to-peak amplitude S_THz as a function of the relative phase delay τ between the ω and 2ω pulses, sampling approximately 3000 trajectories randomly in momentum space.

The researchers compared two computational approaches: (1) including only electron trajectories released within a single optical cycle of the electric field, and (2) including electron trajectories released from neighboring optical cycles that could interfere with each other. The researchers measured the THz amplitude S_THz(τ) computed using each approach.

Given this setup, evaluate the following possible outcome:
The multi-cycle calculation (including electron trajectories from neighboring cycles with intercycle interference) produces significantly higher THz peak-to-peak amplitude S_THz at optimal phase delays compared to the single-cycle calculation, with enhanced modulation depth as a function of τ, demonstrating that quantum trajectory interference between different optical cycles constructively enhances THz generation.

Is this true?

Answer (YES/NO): YES